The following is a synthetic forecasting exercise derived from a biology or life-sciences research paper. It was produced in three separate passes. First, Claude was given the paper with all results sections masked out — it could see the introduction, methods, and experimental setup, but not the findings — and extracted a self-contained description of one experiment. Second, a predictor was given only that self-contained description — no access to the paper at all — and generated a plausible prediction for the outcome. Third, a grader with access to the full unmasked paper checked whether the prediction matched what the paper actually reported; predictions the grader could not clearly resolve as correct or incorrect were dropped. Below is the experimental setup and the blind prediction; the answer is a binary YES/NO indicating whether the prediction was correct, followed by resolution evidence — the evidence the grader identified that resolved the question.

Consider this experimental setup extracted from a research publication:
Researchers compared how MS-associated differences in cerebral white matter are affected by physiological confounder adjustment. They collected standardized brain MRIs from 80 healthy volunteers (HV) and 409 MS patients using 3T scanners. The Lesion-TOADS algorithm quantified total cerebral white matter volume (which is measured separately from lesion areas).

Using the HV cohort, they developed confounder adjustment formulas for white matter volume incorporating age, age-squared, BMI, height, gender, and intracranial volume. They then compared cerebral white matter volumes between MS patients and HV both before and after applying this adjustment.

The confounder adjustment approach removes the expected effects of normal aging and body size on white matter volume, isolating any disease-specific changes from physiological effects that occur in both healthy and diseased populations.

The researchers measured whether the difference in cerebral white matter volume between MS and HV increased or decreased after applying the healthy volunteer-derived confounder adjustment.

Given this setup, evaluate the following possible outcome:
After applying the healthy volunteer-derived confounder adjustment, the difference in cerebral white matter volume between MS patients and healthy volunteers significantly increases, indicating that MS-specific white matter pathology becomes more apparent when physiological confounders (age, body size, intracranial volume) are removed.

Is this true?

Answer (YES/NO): YES